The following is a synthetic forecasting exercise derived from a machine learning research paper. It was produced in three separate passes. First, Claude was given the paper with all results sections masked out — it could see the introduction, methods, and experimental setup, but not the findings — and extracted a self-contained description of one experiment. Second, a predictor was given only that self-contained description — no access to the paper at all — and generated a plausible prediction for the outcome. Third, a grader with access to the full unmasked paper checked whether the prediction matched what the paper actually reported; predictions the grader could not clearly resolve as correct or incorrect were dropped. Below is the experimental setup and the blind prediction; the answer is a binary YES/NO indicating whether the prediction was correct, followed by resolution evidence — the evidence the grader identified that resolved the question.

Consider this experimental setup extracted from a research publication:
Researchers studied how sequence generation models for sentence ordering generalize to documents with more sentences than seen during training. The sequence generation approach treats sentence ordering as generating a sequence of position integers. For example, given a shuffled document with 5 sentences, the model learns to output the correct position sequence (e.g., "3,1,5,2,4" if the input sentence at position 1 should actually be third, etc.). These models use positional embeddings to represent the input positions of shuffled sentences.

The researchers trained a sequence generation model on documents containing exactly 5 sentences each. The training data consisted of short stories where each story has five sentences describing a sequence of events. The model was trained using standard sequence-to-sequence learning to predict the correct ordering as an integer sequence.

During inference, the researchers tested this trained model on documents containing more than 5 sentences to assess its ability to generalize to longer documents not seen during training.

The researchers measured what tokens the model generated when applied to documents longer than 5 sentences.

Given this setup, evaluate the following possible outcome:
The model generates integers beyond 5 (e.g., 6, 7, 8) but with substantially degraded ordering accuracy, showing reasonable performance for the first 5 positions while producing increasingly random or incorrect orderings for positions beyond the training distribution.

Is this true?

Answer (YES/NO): NO